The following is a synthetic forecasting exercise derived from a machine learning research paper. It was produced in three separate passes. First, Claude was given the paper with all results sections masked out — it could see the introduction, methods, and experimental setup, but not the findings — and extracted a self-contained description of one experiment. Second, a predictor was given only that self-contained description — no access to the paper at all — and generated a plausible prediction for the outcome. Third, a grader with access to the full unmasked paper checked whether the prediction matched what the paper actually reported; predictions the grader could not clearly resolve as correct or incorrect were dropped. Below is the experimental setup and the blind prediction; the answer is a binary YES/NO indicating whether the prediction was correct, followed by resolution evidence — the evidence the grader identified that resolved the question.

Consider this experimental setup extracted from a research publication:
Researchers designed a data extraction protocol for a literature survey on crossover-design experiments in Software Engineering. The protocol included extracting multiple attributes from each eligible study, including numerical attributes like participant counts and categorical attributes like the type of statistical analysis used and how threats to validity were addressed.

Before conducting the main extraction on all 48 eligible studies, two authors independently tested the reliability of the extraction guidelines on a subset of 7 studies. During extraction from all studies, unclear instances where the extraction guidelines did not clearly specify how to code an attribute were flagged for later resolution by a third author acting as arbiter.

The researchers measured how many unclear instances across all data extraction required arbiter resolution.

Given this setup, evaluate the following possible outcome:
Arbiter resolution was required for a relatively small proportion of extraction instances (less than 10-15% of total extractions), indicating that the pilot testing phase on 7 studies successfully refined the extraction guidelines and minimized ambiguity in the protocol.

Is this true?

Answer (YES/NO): YES